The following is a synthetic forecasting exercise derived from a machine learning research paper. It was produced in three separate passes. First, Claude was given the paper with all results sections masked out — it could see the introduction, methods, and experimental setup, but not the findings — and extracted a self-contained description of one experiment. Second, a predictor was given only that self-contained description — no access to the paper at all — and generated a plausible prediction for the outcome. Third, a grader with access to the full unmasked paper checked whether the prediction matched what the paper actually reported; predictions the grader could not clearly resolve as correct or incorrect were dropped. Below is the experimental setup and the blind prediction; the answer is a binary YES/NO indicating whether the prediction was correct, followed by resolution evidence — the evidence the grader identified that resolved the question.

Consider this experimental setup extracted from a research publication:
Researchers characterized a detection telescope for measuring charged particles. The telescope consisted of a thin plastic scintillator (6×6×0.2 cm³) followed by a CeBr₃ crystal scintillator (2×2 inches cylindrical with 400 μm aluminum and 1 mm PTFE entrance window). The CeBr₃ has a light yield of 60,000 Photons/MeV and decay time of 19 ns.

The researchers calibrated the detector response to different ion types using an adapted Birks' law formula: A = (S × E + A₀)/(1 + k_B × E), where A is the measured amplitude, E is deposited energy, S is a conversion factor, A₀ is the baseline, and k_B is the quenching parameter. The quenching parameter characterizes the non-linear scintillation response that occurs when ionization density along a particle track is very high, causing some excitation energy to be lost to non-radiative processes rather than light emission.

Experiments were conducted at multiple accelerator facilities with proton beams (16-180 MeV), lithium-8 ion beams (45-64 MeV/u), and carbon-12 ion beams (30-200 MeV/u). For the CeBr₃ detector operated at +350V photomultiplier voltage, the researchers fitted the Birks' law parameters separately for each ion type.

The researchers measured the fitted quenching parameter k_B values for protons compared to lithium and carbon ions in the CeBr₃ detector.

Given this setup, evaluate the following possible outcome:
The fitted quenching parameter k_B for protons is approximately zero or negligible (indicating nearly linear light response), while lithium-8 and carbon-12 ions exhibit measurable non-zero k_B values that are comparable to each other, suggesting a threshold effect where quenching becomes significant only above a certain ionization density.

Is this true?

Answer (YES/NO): NO